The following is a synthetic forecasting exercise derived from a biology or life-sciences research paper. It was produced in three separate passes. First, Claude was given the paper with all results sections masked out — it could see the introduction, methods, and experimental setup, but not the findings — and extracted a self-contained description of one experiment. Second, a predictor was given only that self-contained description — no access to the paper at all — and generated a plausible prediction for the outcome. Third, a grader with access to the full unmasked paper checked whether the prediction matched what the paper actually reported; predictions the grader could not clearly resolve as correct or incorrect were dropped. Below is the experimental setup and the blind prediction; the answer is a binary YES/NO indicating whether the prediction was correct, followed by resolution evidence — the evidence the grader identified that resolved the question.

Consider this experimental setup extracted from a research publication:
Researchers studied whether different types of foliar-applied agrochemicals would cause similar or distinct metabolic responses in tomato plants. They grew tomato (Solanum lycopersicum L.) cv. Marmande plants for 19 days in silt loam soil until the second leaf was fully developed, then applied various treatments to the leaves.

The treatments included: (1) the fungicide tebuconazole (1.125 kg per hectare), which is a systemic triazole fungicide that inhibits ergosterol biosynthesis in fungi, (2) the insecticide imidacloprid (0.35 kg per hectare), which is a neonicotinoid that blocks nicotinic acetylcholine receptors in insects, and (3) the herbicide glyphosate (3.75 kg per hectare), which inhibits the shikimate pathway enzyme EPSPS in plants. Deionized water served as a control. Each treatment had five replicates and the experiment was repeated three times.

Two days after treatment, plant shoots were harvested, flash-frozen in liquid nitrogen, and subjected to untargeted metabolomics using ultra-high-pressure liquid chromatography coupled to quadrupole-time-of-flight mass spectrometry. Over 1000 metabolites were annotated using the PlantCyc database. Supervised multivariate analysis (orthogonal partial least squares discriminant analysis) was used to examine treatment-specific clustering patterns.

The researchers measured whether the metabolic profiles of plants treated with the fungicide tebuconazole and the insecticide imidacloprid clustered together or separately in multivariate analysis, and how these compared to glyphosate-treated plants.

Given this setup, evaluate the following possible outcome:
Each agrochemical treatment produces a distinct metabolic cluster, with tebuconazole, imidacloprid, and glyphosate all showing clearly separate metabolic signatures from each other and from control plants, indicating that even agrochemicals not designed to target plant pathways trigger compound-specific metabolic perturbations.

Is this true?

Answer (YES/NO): NO